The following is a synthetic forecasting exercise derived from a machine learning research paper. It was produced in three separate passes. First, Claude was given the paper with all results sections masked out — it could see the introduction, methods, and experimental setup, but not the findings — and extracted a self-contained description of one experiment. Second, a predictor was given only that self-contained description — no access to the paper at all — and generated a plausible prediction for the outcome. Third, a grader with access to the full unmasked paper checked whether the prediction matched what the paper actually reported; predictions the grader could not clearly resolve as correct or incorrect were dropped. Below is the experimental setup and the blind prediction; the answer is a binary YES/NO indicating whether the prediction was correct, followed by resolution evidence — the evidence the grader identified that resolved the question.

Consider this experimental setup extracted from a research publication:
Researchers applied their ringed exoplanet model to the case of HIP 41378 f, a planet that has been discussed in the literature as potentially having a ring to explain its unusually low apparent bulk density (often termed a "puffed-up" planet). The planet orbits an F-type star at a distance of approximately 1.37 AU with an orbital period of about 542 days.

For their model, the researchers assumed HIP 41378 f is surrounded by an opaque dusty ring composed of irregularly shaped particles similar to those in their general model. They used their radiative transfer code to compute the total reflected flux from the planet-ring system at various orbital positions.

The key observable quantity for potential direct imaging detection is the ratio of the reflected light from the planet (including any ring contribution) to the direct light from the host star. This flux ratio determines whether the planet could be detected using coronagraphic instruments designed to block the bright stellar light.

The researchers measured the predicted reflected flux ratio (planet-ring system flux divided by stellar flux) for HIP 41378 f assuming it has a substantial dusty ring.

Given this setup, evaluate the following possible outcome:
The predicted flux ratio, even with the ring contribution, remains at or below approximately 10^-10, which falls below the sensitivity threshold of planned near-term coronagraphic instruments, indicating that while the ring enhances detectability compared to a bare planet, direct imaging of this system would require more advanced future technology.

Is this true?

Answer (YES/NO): NO